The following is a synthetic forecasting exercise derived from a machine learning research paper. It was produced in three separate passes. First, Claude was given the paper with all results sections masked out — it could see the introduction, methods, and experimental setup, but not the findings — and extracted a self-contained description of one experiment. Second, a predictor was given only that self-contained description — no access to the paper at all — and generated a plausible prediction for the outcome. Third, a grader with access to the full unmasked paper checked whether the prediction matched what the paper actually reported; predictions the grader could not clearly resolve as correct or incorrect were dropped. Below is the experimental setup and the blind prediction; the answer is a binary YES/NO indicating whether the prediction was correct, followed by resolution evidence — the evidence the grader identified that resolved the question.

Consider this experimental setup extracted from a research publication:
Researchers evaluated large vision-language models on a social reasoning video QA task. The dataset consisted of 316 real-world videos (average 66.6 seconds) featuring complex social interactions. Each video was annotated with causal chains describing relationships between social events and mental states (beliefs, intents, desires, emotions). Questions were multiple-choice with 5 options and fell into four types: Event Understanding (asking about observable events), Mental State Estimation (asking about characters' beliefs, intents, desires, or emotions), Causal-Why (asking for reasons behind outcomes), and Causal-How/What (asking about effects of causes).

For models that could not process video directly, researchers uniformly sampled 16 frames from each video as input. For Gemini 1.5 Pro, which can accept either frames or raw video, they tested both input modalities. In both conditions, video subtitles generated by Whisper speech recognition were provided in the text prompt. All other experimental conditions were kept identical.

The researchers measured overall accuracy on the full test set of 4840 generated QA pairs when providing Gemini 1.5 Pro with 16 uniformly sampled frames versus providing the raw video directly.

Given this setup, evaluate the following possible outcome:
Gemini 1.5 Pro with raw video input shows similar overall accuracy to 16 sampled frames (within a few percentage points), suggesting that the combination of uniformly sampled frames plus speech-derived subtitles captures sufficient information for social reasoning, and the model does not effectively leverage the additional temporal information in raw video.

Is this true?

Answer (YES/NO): YES